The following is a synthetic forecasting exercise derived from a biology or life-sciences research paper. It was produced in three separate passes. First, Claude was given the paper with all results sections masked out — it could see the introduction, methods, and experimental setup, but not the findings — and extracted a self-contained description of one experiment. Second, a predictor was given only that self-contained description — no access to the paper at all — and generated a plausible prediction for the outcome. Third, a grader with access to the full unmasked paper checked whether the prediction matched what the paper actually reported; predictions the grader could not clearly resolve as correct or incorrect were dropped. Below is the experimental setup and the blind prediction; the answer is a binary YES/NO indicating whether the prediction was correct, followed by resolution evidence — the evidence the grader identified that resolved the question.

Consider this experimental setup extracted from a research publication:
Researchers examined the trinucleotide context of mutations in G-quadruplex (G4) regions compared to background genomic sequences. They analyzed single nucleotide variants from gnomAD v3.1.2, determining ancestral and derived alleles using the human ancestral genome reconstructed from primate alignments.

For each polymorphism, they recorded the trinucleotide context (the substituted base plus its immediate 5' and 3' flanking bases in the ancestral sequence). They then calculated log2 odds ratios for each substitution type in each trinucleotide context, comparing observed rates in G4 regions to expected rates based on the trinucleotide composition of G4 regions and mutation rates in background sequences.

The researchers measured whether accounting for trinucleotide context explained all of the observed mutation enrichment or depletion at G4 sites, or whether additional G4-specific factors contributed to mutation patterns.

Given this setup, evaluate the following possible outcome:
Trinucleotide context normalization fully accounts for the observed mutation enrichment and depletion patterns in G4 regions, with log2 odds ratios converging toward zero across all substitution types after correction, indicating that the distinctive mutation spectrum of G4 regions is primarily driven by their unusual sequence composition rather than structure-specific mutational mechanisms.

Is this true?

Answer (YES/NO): NO